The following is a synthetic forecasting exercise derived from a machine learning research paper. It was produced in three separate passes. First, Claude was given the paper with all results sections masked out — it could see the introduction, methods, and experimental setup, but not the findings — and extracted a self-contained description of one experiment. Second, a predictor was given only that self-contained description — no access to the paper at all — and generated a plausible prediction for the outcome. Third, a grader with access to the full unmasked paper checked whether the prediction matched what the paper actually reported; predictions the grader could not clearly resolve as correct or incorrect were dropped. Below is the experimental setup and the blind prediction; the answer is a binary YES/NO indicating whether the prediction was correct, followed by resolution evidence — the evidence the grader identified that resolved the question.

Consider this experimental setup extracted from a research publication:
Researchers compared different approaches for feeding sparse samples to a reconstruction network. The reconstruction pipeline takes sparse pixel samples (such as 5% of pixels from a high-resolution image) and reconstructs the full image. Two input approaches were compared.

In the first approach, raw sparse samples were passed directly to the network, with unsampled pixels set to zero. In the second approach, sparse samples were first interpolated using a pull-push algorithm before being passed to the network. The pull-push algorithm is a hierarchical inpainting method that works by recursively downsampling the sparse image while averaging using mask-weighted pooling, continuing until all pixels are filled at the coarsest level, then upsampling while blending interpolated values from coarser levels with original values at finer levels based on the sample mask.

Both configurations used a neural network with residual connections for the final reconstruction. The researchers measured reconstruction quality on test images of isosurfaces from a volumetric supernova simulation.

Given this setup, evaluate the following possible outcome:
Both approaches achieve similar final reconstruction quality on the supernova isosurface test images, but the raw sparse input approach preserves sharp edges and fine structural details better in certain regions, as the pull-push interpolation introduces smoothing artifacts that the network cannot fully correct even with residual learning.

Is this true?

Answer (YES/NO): NO